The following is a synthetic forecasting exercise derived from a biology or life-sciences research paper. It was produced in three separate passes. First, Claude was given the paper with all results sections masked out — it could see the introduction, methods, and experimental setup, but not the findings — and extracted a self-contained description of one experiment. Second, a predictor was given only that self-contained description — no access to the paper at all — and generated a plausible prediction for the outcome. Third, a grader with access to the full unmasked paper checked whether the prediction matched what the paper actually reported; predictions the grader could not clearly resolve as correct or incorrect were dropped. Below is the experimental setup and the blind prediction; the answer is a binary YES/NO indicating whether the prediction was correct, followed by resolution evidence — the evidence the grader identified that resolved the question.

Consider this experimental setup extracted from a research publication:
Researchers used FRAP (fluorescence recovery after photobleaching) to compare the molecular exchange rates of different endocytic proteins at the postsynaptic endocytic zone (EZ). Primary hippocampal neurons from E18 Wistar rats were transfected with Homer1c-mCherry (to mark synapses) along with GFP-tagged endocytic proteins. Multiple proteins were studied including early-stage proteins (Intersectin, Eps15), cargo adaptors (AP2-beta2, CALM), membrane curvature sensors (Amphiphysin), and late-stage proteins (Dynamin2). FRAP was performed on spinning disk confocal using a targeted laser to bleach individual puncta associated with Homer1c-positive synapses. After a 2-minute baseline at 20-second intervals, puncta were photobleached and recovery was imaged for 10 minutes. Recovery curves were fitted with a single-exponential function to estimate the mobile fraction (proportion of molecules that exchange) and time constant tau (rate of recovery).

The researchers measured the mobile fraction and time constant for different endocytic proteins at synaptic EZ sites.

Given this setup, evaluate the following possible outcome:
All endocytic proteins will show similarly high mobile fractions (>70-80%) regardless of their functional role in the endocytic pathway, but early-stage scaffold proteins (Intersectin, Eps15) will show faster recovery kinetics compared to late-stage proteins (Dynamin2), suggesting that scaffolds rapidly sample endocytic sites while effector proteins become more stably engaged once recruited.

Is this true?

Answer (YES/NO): NO